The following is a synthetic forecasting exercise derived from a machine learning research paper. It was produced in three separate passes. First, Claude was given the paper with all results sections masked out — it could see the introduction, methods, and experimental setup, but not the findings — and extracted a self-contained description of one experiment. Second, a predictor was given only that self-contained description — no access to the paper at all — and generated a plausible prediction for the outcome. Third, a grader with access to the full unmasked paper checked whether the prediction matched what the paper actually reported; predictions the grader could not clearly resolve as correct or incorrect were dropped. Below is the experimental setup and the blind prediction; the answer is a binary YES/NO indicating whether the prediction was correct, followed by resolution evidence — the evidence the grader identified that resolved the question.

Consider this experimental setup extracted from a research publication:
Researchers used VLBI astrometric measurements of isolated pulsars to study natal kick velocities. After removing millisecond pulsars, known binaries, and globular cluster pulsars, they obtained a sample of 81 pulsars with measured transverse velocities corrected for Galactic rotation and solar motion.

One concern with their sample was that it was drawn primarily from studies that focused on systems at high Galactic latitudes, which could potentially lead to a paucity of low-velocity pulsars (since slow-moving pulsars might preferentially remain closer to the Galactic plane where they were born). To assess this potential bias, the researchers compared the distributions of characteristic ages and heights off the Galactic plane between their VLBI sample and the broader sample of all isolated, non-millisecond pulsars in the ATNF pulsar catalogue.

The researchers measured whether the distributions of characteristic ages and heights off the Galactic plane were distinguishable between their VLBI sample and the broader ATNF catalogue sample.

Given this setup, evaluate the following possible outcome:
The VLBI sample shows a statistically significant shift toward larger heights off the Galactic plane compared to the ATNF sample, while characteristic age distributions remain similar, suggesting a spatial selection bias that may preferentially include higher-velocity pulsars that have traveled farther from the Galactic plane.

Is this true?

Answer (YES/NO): NO